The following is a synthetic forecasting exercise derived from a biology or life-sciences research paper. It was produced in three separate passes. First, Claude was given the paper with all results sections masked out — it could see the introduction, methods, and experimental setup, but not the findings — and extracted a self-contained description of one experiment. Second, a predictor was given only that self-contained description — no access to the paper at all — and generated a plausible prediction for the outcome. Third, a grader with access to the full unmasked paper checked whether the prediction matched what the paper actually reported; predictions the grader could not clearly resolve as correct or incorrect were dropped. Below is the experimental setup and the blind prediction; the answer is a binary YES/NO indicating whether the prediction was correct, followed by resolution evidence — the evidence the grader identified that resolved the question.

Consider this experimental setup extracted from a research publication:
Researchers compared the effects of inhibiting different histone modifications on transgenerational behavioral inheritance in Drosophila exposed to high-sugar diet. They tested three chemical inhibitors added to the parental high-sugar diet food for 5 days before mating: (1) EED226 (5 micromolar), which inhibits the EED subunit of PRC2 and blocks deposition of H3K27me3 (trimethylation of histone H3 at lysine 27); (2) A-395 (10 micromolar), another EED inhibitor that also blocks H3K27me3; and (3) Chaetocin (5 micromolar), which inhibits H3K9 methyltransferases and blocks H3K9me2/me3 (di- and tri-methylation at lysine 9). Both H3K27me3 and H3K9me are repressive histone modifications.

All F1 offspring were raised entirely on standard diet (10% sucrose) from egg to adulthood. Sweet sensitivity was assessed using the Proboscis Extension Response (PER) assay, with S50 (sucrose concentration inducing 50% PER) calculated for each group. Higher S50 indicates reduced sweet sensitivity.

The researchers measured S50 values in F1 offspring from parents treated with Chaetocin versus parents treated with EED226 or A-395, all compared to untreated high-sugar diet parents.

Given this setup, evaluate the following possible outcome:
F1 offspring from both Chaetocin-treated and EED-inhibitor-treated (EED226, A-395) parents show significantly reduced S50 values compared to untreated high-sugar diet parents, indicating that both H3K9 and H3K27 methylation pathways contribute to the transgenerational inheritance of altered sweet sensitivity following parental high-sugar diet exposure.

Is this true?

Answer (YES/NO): NO